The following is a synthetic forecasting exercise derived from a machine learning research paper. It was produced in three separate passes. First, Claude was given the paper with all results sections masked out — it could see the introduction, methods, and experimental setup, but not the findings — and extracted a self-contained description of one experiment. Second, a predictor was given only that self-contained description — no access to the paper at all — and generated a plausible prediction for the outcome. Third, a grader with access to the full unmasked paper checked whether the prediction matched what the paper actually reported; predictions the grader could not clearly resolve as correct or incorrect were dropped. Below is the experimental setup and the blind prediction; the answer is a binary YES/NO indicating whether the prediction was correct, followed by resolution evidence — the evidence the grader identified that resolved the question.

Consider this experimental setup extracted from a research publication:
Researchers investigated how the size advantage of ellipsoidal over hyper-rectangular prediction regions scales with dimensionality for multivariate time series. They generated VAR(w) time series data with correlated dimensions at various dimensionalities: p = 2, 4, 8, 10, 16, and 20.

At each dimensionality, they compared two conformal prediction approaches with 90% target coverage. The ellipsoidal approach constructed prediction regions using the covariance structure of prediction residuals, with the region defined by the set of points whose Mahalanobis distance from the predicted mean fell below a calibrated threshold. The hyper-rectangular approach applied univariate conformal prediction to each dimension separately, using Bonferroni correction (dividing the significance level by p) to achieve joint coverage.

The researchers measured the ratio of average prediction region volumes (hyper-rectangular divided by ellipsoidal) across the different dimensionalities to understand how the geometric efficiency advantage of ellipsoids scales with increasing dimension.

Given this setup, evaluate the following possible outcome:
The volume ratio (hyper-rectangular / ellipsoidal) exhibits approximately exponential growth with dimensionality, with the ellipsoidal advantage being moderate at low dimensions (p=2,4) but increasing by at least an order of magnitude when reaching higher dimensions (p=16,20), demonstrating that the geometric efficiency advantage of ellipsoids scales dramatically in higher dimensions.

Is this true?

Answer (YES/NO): YES